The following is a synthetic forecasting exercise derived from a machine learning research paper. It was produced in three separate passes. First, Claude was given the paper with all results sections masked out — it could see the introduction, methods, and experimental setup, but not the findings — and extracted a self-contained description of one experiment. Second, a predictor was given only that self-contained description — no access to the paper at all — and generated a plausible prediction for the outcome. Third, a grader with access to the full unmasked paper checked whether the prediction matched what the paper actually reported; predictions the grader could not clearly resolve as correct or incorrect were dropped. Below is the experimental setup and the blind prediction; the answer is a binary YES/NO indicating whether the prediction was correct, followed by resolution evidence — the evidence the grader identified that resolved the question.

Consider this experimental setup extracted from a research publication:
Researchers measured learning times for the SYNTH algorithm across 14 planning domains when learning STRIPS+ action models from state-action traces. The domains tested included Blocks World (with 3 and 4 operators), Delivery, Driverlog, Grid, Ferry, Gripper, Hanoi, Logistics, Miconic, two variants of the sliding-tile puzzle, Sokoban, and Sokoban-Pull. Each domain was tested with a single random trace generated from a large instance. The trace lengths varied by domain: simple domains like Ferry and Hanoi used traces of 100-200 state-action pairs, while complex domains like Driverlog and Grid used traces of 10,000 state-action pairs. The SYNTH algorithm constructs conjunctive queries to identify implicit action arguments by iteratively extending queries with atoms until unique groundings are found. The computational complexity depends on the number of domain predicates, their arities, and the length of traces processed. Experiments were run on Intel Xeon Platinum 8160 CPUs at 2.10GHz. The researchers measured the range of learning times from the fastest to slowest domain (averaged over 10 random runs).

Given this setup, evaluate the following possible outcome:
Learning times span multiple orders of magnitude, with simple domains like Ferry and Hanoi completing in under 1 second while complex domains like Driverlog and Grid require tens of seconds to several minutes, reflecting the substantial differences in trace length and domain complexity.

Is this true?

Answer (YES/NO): NO